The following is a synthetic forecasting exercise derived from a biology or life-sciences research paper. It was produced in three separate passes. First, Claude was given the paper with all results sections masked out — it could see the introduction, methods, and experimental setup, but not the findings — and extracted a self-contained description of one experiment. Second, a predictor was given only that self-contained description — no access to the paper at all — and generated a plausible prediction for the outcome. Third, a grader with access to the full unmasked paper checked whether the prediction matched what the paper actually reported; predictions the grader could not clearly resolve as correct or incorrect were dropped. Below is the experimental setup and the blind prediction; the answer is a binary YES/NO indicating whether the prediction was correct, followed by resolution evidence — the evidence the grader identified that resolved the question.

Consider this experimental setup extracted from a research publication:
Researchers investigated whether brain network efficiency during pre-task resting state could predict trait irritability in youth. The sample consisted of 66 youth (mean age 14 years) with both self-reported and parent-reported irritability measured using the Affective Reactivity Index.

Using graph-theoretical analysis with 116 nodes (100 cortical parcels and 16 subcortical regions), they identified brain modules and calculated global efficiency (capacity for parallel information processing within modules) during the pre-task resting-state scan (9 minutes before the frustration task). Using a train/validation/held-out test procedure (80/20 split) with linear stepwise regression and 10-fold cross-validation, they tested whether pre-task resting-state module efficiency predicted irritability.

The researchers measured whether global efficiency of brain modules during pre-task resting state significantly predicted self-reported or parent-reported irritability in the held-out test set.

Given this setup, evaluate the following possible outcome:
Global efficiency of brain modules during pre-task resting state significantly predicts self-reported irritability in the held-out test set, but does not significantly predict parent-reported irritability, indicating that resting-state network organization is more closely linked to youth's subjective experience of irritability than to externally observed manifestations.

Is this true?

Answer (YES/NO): NO